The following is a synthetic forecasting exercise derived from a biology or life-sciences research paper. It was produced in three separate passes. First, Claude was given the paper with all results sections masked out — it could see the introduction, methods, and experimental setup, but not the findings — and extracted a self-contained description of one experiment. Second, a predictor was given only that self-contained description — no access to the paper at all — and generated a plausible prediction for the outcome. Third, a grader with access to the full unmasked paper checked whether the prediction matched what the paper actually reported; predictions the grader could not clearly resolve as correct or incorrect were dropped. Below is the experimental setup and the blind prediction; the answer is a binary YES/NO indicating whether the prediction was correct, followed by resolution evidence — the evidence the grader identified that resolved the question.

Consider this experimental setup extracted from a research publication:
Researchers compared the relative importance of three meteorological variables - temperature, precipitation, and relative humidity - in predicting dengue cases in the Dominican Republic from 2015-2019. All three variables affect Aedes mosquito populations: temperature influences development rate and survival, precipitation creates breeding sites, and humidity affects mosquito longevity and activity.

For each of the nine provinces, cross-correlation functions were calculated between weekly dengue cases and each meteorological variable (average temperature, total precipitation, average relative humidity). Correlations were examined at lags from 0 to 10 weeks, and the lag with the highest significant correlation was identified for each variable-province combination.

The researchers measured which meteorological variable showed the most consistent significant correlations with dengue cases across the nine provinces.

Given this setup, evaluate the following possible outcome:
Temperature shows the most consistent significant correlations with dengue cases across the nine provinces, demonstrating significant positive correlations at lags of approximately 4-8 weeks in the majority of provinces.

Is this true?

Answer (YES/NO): NO